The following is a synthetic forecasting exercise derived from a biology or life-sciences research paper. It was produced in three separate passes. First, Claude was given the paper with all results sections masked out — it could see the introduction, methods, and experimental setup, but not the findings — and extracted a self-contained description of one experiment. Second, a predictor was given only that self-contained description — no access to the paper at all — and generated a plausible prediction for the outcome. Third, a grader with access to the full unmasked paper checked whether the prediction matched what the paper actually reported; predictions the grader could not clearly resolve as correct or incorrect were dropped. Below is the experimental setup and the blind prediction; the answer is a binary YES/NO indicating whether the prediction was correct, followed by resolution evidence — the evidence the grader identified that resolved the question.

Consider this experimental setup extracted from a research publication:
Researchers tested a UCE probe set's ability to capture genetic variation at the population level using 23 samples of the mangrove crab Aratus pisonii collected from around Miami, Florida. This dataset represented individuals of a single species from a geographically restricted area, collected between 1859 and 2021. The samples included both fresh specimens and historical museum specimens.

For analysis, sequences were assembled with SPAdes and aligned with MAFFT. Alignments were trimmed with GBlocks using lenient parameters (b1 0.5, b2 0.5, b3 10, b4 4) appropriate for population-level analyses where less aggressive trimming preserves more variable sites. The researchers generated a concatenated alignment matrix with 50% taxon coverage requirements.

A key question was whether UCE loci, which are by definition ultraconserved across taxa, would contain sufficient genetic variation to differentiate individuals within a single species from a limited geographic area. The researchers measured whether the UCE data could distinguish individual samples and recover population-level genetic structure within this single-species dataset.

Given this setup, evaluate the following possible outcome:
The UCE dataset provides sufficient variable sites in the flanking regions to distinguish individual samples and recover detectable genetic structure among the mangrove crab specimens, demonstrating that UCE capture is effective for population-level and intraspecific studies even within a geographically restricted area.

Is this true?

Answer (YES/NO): YES